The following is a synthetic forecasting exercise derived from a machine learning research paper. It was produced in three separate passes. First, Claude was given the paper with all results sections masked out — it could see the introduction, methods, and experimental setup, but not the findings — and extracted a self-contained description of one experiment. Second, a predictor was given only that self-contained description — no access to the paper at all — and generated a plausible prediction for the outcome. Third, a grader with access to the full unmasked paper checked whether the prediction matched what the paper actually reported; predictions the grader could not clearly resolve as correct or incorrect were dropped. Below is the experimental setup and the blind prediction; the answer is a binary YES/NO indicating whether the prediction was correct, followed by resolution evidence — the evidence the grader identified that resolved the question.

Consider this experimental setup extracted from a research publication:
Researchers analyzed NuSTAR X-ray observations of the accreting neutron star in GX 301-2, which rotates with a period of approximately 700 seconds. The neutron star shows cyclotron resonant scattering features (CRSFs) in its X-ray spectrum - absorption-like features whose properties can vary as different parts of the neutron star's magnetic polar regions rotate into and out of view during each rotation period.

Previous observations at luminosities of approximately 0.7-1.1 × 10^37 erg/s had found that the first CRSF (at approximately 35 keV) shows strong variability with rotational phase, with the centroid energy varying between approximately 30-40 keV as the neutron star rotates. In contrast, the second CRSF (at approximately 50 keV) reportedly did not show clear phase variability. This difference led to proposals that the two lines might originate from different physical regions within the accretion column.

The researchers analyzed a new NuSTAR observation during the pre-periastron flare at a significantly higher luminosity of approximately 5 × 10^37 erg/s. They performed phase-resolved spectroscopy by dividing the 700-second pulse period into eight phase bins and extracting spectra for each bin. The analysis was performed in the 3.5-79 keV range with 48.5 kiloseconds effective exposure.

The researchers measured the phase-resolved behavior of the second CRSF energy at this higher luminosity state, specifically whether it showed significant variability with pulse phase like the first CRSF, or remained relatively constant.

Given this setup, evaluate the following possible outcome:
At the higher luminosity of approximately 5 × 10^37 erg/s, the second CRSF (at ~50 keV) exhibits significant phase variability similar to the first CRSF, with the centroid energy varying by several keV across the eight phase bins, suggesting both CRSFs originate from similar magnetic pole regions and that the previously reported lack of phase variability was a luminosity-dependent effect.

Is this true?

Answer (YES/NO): NO